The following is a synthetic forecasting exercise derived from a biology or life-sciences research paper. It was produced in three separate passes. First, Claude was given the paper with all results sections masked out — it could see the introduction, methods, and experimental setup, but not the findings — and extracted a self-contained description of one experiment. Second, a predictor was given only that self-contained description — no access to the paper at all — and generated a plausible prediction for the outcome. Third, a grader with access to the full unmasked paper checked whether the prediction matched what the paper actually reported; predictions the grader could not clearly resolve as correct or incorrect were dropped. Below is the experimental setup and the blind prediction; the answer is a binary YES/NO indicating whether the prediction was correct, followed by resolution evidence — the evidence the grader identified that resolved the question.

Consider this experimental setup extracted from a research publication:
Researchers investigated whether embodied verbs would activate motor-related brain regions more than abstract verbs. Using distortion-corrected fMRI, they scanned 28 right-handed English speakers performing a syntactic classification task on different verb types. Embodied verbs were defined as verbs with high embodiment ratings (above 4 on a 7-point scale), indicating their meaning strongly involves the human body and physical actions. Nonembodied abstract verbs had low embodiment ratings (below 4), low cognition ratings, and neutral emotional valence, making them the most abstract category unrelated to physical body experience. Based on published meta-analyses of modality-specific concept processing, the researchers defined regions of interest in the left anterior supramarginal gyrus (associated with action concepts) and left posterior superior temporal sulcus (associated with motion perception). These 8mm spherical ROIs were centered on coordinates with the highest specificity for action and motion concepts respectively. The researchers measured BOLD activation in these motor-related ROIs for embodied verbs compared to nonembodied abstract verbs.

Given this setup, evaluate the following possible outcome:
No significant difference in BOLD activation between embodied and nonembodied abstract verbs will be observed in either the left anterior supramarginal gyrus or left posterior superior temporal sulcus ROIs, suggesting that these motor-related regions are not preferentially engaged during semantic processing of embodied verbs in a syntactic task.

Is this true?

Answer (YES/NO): YES